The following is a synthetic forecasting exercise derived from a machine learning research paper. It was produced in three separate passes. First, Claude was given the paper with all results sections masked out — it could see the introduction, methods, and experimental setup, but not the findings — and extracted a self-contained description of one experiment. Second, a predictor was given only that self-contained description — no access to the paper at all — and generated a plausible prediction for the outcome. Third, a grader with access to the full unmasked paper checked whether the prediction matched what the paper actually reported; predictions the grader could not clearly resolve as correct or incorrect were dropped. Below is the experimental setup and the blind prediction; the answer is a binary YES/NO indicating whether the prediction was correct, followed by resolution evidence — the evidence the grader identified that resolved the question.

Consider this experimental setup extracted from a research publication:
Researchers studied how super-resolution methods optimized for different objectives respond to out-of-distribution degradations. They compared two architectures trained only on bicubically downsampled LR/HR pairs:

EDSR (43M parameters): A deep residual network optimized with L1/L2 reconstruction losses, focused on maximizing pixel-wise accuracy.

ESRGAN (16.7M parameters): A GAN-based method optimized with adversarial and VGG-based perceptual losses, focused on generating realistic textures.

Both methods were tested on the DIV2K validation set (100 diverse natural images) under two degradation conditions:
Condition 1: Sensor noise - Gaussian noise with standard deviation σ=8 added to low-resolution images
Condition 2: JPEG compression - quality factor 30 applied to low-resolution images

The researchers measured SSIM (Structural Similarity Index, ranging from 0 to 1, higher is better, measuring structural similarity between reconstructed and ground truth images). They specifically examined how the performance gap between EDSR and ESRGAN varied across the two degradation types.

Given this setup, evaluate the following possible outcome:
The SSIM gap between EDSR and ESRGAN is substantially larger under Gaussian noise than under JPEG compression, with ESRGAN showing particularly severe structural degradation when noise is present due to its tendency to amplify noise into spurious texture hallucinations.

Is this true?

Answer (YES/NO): YES